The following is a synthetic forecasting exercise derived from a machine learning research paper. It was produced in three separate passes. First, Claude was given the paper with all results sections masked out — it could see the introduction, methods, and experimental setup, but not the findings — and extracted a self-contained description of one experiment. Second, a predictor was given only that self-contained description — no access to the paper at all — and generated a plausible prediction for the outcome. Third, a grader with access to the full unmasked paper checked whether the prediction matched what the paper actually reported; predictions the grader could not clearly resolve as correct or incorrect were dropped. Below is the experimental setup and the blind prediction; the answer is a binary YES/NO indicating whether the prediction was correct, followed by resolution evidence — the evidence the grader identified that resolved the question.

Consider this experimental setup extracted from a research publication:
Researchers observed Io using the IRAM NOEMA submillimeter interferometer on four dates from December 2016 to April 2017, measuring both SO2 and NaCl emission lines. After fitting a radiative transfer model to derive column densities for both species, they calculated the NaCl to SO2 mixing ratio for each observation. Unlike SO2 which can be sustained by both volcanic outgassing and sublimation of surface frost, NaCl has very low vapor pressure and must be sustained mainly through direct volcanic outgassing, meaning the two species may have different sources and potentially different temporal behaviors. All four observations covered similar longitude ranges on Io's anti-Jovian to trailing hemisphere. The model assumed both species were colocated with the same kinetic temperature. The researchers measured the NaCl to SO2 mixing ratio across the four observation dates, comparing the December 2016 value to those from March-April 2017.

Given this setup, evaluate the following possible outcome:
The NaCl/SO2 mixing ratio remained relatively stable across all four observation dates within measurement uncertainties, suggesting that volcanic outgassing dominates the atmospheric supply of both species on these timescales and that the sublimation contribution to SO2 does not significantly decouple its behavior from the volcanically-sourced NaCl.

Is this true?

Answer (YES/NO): NO